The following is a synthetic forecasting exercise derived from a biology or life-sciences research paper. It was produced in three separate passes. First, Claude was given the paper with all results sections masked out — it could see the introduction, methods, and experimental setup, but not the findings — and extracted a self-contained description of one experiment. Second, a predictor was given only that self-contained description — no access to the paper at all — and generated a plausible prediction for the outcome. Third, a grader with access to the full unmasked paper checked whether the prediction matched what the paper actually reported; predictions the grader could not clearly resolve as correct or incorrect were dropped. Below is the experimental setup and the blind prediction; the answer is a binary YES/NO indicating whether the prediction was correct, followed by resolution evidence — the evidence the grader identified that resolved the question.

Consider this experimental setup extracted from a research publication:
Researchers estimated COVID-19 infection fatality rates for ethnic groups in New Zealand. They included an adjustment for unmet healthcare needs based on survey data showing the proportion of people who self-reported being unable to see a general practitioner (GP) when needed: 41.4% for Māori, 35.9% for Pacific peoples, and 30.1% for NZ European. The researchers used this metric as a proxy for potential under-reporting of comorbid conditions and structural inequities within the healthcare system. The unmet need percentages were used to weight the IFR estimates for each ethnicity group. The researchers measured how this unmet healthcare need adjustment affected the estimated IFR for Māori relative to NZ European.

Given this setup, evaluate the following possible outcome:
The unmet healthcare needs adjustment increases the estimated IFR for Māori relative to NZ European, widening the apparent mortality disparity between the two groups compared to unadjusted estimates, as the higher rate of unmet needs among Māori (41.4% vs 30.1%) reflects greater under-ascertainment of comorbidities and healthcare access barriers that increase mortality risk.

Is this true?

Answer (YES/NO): YES